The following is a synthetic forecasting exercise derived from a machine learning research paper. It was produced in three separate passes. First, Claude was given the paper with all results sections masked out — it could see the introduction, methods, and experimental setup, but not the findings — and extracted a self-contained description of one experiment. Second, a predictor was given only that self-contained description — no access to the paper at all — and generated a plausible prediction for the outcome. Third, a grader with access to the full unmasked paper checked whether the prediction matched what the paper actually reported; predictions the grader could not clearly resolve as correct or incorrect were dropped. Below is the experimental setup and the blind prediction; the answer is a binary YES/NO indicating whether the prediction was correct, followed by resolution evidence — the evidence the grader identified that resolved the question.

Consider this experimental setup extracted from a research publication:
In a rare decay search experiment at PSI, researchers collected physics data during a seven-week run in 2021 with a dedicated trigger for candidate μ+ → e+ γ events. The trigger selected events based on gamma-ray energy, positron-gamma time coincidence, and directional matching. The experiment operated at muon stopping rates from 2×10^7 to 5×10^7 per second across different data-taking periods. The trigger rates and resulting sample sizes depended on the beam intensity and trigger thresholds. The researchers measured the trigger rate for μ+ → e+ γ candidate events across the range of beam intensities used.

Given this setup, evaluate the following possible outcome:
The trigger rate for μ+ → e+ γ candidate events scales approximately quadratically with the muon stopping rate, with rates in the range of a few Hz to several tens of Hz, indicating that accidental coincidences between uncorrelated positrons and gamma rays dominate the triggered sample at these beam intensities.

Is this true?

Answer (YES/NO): NO